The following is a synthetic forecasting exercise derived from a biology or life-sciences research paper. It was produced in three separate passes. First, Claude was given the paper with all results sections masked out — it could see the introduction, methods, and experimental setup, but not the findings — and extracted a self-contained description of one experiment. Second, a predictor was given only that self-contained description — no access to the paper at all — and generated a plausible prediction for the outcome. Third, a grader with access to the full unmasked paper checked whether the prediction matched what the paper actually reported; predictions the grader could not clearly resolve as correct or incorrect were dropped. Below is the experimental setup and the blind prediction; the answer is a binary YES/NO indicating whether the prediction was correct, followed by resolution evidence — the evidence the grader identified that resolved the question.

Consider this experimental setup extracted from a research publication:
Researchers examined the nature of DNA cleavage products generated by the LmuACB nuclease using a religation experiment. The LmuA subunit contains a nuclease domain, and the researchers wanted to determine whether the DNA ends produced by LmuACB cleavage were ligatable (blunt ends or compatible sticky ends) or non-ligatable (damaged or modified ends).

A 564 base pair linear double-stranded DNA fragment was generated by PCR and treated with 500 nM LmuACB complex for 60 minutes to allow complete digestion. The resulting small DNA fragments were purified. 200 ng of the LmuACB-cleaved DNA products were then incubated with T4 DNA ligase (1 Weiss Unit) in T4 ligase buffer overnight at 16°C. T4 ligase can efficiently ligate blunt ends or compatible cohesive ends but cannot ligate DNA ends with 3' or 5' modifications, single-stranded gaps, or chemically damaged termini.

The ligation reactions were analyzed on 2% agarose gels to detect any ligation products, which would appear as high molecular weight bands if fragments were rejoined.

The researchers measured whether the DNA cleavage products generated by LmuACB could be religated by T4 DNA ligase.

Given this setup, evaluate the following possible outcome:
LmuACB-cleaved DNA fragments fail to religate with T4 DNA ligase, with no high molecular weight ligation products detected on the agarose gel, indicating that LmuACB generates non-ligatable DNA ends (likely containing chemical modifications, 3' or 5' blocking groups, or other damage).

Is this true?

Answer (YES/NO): NO